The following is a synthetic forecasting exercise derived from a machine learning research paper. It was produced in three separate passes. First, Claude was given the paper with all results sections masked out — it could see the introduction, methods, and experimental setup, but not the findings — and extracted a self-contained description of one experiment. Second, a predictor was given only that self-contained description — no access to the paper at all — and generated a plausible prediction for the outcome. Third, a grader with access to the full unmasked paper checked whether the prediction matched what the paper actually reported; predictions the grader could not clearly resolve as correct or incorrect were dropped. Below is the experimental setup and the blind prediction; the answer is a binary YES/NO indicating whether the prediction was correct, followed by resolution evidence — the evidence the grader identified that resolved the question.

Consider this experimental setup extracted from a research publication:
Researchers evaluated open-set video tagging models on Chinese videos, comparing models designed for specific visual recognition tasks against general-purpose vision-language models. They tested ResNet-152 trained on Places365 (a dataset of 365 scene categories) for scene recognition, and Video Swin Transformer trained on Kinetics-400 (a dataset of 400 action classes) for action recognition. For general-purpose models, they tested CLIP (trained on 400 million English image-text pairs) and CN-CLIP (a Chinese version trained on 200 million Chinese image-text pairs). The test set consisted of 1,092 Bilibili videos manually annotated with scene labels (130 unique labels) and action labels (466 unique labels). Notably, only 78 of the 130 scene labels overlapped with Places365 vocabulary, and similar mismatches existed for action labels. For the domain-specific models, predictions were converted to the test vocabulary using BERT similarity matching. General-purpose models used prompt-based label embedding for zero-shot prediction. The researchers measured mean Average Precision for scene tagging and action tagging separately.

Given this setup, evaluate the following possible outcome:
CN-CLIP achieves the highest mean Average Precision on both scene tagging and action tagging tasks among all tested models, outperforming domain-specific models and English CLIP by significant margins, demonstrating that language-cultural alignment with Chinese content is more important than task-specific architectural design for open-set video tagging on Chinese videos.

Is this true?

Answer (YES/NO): NO